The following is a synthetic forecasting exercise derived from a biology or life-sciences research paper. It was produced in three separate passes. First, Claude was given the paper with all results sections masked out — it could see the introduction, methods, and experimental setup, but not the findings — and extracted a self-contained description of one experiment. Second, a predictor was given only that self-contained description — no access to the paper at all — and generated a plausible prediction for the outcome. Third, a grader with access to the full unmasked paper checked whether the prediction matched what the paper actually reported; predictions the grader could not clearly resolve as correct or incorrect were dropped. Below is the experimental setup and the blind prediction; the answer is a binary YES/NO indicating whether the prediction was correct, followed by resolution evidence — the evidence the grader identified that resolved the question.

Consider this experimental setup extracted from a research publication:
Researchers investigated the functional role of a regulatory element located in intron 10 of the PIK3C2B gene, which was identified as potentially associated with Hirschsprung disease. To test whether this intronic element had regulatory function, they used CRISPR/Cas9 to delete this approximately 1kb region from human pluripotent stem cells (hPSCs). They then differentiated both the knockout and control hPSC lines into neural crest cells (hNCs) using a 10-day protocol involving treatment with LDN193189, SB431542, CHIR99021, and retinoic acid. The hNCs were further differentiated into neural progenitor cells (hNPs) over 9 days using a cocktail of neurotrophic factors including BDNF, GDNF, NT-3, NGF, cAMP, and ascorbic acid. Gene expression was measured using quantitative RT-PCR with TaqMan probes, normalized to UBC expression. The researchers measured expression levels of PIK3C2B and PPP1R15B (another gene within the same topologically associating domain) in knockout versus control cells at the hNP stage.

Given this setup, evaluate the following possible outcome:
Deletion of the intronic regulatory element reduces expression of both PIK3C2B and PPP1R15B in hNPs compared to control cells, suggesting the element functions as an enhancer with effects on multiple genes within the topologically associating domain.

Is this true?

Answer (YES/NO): NO